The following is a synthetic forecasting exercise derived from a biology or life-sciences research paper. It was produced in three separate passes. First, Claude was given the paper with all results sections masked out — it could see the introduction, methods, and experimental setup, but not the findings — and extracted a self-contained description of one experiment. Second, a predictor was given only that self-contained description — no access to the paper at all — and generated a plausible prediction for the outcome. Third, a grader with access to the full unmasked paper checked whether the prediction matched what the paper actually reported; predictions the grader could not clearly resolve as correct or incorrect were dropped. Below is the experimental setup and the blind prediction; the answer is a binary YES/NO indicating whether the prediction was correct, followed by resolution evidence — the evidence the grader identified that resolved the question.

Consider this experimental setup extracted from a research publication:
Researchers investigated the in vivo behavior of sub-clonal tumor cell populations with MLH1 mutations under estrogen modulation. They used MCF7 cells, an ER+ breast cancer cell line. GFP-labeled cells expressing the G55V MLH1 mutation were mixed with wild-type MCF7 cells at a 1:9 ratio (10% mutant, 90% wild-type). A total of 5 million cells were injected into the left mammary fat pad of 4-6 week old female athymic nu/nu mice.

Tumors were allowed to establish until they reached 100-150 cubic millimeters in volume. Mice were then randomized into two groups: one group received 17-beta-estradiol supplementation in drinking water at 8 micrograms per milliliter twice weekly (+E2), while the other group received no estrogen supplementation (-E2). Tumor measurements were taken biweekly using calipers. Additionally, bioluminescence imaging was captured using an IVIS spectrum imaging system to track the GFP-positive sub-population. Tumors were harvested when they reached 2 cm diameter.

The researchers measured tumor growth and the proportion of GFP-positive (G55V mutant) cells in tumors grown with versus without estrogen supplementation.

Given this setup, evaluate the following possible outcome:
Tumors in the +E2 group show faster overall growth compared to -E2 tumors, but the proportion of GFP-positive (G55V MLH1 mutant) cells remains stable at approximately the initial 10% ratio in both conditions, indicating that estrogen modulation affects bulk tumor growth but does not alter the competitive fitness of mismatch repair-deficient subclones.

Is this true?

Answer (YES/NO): NO